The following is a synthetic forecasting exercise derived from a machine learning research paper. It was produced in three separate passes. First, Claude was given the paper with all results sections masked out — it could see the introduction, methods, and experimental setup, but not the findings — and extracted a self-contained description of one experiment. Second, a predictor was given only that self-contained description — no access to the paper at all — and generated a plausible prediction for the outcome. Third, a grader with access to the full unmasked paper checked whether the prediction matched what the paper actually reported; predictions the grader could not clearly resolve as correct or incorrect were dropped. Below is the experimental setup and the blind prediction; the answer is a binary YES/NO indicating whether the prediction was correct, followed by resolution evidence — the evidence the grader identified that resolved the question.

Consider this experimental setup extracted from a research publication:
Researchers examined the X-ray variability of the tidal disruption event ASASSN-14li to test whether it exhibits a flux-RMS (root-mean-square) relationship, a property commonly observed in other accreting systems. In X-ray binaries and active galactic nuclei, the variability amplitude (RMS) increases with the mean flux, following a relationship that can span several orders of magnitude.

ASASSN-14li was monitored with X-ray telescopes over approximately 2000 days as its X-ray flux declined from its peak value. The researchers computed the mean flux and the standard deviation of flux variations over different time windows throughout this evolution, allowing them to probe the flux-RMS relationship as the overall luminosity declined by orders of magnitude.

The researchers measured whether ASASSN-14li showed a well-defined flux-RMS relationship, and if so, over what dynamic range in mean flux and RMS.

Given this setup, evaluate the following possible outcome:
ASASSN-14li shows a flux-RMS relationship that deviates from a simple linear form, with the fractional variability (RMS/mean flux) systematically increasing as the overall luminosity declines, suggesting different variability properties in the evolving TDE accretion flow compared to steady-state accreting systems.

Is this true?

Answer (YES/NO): NO